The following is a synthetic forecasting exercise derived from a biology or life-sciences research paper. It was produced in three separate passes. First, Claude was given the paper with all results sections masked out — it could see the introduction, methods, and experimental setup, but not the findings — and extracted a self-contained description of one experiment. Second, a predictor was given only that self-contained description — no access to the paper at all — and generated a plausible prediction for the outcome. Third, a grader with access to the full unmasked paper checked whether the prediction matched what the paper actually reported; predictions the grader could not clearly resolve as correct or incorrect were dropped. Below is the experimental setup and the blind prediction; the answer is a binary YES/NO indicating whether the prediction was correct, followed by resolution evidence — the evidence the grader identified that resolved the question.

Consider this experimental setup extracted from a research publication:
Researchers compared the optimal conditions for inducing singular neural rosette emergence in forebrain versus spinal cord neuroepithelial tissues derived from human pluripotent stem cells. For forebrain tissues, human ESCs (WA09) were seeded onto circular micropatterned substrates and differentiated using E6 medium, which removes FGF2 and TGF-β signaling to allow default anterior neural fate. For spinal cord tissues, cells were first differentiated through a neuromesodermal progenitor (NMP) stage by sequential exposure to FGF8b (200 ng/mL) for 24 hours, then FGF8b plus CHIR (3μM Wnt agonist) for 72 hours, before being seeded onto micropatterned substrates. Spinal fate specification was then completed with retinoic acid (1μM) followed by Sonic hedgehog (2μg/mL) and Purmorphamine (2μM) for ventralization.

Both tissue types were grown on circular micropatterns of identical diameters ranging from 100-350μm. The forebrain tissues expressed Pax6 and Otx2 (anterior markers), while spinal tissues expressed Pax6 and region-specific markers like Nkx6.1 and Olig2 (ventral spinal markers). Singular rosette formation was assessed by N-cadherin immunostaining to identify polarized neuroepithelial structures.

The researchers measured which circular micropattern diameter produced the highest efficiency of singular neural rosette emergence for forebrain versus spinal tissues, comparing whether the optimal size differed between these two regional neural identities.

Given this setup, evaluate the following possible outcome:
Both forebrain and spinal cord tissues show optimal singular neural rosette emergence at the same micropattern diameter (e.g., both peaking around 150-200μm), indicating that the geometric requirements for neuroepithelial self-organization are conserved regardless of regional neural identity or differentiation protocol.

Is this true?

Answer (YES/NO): NO